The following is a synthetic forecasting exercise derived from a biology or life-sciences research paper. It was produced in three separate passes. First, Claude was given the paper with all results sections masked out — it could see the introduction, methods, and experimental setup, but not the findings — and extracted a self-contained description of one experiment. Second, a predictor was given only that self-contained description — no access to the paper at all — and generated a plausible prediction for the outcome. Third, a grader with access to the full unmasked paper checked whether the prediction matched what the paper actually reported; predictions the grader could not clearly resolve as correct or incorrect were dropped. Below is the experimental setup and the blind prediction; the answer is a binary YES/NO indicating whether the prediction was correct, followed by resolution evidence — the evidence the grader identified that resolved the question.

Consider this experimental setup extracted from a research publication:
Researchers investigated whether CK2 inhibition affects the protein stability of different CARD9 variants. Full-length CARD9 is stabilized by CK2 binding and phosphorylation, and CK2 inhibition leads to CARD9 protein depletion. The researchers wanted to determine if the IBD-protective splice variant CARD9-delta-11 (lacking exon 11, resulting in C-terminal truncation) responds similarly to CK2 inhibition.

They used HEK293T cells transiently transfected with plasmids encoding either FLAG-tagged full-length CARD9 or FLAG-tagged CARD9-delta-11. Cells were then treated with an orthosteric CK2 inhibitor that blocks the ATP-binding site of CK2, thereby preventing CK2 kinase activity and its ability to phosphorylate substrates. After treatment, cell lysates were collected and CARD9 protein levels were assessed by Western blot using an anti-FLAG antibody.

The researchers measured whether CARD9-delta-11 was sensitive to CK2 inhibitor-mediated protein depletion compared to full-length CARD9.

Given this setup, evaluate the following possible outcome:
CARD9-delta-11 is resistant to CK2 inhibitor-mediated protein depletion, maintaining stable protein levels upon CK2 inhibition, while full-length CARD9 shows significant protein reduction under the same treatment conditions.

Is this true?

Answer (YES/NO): YES